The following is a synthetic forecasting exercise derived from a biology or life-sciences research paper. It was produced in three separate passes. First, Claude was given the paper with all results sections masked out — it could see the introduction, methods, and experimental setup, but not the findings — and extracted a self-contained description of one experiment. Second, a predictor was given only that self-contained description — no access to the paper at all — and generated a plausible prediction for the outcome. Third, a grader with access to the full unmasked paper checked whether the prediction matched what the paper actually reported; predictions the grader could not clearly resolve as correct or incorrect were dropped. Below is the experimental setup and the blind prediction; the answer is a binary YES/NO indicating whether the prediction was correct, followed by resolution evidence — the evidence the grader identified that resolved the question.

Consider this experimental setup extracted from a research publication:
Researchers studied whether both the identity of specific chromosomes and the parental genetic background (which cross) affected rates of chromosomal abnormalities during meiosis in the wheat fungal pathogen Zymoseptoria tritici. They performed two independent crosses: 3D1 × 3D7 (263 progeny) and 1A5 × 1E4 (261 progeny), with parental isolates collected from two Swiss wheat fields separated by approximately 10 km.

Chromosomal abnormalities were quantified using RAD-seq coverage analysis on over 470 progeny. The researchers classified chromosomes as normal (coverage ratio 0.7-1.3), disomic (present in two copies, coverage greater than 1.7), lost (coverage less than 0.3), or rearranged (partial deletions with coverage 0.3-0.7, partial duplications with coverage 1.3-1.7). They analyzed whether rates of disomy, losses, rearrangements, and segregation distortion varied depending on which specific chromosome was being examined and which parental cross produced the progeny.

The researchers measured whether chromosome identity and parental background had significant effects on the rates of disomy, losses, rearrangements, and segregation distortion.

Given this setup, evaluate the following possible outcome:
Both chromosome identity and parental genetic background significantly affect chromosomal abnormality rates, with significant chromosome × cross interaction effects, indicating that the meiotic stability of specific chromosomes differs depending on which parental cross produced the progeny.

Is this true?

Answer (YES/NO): YES